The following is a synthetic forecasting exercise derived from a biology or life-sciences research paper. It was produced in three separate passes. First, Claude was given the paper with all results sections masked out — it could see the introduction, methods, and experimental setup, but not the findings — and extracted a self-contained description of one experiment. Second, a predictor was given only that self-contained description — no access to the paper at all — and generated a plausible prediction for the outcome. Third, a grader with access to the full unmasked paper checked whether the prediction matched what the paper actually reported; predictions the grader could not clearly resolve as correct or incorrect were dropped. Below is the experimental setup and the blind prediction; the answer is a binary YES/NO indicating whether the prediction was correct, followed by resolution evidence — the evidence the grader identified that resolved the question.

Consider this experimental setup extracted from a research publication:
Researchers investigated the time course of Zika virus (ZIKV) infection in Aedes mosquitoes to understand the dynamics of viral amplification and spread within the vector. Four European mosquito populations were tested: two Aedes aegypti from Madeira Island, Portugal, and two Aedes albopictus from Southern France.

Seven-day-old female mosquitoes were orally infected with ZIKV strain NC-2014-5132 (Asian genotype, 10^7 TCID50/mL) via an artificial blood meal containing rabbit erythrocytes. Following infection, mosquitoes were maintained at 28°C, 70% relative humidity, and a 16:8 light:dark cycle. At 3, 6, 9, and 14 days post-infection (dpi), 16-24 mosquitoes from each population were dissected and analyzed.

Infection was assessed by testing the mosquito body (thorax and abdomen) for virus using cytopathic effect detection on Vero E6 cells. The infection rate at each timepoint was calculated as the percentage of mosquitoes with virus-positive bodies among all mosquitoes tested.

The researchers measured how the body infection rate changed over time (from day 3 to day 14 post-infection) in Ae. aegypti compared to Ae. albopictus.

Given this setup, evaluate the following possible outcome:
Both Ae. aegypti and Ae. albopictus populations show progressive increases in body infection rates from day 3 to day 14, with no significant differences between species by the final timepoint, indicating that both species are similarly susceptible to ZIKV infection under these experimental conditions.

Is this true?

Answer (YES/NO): NO